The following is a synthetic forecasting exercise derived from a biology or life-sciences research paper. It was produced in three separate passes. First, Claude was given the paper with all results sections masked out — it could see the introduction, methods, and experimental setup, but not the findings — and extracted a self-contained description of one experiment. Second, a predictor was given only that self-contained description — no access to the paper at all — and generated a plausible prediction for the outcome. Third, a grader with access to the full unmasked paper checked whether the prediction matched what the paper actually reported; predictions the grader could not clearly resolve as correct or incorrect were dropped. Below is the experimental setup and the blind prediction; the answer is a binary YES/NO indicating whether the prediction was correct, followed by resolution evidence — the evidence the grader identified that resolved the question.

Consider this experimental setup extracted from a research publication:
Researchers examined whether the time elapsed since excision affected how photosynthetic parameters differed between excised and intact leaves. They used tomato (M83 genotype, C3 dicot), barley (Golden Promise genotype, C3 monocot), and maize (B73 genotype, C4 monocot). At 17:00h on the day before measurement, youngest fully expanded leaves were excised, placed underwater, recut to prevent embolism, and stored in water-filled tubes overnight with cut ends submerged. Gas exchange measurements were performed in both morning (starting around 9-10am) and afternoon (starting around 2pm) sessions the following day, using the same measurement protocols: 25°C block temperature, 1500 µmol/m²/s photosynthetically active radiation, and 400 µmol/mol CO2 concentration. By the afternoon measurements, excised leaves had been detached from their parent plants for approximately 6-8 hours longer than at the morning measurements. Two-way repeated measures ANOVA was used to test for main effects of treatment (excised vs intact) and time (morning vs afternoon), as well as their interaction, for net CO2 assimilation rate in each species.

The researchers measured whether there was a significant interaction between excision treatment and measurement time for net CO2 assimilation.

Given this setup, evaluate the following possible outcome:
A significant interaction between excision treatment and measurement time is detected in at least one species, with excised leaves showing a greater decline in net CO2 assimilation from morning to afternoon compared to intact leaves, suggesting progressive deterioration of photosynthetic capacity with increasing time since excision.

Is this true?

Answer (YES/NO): NO